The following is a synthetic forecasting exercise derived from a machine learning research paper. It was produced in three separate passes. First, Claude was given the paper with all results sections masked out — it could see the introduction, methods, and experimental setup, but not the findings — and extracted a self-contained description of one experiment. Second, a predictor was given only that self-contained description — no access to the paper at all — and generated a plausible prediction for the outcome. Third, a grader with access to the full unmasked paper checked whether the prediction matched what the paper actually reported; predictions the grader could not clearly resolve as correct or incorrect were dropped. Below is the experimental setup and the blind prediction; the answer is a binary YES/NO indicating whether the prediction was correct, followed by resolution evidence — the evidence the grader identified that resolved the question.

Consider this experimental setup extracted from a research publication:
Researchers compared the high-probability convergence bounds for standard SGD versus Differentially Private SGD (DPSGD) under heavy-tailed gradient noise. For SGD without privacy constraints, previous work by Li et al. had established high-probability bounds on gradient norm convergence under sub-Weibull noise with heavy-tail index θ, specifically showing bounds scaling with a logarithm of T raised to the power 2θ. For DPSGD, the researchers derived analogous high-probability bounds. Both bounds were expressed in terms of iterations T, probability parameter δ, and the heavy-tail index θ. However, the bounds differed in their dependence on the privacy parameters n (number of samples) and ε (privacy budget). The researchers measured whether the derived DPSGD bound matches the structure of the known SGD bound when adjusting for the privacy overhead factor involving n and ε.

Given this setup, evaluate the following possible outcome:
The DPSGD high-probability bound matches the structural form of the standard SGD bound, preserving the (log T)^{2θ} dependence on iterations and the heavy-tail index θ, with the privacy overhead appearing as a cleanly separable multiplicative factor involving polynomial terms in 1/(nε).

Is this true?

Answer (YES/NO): YES